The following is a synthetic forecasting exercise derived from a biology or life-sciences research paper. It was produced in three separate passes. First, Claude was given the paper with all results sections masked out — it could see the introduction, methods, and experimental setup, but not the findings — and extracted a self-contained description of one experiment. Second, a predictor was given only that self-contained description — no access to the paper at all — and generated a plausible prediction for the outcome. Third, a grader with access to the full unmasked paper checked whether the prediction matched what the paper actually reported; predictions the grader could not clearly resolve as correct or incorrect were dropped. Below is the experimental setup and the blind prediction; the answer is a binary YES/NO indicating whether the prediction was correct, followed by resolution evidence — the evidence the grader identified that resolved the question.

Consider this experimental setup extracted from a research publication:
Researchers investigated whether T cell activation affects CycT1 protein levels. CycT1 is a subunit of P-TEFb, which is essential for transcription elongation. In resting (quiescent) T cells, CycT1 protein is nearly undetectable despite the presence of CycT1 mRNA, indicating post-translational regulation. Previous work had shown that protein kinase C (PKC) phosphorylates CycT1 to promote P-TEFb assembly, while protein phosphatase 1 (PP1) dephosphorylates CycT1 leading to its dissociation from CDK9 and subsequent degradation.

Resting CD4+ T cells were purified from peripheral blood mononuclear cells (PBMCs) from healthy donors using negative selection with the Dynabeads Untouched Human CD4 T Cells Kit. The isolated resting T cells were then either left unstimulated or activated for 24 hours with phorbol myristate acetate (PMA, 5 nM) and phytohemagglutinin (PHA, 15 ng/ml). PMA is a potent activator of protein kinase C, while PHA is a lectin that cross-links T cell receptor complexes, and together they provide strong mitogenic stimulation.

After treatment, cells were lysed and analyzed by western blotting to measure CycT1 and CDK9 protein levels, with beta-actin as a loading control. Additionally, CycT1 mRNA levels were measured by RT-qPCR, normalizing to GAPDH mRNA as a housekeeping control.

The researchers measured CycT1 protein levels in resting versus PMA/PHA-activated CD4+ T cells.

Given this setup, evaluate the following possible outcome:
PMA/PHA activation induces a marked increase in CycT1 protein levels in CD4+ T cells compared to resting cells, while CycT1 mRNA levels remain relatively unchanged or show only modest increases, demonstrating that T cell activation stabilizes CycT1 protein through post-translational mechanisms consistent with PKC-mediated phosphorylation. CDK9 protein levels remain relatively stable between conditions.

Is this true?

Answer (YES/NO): YES